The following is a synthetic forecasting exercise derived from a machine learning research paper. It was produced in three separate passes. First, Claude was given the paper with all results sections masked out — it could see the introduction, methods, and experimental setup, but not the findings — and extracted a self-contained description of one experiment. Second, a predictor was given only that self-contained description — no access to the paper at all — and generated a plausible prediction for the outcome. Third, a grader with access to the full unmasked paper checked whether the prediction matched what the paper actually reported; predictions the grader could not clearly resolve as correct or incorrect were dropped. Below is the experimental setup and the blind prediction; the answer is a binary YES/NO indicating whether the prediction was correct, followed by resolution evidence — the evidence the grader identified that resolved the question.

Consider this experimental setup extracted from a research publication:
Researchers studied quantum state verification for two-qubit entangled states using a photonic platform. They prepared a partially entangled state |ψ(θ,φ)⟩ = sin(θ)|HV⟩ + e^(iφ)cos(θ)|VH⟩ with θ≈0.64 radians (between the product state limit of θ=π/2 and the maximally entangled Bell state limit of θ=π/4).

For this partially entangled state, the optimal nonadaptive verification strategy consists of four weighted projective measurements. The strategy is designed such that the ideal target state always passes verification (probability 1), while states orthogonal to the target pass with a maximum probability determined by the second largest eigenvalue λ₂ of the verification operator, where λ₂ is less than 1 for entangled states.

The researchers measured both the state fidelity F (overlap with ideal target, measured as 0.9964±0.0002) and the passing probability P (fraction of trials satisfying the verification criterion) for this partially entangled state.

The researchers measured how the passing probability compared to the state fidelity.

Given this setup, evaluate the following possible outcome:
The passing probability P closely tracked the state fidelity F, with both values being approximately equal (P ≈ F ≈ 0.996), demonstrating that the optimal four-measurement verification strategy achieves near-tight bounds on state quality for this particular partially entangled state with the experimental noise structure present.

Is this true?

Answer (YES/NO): NO